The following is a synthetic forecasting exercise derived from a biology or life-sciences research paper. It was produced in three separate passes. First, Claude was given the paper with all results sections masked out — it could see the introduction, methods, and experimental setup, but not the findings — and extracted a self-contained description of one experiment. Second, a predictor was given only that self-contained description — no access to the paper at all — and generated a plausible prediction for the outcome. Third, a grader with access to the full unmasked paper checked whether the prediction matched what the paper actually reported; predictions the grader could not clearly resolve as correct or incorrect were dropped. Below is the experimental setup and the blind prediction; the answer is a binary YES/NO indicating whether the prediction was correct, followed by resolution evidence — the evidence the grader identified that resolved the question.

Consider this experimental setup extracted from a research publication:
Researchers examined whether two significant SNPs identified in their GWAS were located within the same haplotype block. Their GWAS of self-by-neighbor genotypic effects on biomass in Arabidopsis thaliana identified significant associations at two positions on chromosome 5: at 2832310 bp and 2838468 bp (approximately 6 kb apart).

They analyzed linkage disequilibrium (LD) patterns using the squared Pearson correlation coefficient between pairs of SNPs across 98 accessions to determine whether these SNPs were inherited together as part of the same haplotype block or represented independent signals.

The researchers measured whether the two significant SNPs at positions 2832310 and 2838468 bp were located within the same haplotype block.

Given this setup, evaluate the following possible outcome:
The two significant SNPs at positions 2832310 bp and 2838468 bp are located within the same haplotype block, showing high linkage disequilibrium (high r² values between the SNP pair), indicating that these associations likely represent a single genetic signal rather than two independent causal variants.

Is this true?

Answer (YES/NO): NO